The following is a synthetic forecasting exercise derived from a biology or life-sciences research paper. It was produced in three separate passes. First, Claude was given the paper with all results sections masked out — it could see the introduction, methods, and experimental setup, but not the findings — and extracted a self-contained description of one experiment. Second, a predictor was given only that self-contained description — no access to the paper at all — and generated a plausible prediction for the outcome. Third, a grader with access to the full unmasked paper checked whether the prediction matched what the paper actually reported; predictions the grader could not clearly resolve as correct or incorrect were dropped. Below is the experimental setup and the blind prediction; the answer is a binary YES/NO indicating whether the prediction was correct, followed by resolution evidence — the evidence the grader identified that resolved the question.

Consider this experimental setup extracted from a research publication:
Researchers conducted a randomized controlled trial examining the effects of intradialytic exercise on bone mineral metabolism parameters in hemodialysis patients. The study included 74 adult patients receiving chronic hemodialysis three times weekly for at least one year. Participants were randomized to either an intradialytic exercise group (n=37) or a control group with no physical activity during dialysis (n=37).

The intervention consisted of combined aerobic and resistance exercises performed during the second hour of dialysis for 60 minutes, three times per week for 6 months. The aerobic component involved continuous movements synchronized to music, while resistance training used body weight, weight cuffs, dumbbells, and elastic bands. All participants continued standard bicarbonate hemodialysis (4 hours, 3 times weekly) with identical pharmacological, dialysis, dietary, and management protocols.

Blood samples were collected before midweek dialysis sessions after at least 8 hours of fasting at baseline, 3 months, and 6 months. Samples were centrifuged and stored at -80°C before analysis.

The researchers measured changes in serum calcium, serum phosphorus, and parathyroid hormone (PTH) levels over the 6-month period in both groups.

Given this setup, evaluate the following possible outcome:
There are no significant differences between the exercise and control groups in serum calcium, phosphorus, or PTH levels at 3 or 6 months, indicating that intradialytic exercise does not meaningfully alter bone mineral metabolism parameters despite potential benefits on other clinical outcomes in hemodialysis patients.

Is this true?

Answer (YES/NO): NO